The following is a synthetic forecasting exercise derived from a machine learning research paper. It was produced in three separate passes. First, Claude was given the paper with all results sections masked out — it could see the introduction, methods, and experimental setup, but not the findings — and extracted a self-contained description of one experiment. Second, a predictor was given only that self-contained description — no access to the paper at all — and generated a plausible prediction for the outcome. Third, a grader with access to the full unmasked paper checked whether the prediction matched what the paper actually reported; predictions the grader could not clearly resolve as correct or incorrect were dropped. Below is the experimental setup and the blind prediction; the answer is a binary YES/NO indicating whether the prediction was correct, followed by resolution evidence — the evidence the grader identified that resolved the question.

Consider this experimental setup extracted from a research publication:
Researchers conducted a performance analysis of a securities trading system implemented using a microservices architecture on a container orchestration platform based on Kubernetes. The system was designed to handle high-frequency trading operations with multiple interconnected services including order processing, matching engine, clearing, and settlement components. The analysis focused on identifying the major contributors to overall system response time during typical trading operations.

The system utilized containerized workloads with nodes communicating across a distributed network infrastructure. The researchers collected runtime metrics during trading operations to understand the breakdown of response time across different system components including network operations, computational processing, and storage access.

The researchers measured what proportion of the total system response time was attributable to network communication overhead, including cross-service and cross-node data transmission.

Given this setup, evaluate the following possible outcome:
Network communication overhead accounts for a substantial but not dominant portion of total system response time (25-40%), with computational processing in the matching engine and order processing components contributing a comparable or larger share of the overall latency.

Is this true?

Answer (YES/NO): NO